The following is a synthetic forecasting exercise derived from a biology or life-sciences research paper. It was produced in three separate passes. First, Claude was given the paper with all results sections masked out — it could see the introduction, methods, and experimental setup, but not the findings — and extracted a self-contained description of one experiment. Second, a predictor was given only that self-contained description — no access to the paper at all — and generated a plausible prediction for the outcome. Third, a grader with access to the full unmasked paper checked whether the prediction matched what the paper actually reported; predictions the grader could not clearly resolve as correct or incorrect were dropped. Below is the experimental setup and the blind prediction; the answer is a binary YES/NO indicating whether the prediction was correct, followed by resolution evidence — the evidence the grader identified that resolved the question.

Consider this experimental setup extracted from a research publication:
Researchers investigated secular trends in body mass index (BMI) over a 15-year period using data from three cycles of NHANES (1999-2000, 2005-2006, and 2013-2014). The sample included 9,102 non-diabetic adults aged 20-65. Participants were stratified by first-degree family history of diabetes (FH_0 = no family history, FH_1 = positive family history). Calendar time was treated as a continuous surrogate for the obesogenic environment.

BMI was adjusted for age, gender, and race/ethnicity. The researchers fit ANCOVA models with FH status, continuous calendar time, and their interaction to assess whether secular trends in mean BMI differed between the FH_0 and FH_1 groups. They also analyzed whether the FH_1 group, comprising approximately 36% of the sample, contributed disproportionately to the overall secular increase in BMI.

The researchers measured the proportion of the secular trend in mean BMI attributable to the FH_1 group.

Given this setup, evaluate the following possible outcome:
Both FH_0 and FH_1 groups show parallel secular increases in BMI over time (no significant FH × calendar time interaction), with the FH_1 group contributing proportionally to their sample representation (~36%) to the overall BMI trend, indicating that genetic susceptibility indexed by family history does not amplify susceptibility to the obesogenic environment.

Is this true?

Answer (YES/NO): NO